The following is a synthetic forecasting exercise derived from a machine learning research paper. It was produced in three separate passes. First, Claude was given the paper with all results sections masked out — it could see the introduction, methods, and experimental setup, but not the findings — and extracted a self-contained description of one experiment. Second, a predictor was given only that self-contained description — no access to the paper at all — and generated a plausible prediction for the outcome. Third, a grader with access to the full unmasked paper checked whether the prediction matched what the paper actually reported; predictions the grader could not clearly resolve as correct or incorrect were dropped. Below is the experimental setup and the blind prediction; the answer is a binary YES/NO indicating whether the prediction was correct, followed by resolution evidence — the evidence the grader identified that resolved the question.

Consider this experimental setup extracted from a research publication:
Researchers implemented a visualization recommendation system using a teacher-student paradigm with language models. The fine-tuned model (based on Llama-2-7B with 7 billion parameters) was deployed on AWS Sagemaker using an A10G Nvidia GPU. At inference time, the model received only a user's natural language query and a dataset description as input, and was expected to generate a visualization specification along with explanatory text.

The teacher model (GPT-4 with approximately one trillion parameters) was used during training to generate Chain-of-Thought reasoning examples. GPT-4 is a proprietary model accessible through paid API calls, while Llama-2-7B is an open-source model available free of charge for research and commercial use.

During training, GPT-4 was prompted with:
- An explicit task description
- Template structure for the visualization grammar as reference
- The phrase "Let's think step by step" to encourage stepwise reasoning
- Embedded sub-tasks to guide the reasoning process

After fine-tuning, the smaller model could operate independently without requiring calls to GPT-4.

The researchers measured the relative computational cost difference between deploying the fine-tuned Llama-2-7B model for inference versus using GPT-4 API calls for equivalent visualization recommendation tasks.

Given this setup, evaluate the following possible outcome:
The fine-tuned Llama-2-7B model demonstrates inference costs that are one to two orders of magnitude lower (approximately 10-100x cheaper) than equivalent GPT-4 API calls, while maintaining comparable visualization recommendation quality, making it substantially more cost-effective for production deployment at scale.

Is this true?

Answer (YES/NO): YES